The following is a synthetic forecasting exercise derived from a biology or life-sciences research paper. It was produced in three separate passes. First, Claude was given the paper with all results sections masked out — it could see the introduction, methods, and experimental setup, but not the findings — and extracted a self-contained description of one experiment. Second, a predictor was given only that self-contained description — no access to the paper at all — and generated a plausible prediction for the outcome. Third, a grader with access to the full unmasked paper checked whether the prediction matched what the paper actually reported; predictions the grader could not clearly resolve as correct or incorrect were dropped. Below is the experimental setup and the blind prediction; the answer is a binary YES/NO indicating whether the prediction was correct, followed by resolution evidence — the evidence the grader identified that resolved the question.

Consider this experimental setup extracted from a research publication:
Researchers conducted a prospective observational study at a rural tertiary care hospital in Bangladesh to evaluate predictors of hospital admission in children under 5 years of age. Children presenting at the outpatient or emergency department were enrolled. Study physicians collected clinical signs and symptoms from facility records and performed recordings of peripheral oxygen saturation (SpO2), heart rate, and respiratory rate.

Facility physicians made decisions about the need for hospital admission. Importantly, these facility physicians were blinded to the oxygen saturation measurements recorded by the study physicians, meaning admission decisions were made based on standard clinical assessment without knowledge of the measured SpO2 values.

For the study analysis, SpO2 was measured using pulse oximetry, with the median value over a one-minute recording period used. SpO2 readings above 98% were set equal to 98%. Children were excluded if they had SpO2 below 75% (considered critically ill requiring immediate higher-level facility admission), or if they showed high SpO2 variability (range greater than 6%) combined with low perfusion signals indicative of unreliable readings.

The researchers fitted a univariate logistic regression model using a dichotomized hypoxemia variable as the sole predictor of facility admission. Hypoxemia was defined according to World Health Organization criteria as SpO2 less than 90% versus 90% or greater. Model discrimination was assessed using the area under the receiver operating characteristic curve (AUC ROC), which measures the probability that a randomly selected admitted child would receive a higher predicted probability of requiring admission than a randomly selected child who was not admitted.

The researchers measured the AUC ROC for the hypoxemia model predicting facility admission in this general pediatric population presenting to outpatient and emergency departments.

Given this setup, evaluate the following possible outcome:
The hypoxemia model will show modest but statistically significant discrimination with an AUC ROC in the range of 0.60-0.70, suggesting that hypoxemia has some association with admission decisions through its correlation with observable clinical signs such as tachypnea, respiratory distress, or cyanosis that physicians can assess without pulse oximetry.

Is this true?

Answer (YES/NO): NO